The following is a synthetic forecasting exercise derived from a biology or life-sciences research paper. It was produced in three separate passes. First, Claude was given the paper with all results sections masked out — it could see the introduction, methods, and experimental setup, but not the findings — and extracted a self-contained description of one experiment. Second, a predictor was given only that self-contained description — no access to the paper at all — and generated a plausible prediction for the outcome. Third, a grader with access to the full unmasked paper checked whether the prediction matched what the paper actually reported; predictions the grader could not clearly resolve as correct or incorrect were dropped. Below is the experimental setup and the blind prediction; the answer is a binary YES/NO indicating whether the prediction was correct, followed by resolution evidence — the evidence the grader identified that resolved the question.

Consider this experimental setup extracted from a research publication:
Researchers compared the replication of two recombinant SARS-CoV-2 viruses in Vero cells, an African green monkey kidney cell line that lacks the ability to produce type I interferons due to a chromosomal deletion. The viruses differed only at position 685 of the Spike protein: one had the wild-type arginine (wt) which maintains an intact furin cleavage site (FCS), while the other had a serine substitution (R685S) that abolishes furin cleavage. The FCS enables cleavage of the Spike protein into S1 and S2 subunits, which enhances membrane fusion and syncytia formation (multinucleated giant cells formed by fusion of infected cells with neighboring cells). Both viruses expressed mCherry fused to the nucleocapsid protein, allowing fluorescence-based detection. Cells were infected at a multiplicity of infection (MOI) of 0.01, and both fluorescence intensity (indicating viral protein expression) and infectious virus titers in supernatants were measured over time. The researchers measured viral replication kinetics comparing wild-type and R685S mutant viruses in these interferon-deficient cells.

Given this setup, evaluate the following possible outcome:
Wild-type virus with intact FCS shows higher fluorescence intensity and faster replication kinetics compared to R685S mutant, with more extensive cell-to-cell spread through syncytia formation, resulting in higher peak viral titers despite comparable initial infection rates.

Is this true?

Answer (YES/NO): NO